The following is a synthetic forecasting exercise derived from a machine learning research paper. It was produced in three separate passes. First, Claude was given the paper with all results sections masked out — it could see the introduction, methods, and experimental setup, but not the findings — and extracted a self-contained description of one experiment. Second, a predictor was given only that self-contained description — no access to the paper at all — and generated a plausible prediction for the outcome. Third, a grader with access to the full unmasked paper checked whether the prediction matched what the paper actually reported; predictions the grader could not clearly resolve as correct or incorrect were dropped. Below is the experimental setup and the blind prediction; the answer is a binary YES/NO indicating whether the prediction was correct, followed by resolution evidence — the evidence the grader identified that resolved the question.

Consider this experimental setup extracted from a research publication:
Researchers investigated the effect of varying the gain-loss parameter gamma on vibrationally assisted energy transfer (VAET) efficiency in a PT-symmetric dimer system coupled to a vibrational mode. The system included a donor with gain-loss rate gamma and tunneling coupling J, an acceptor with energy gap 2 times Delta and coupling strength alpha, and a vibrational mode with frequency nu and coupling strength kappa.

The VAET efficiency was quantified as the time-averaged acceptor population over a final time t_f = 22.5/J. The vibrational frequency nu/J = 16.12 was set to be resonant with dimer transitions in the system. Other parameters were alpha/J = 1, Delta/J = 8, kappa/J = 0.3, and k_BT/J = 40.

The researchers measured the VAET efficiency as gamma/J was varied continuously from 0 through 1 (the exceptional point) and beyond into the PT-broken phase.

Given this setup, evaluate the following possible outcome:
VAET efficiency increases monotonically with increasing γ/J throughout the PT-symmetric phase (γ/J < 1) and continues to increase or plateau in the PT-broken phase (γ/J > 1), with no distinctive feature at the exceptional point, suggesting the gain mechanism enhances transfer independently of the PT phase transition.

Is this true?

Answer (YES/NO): NO